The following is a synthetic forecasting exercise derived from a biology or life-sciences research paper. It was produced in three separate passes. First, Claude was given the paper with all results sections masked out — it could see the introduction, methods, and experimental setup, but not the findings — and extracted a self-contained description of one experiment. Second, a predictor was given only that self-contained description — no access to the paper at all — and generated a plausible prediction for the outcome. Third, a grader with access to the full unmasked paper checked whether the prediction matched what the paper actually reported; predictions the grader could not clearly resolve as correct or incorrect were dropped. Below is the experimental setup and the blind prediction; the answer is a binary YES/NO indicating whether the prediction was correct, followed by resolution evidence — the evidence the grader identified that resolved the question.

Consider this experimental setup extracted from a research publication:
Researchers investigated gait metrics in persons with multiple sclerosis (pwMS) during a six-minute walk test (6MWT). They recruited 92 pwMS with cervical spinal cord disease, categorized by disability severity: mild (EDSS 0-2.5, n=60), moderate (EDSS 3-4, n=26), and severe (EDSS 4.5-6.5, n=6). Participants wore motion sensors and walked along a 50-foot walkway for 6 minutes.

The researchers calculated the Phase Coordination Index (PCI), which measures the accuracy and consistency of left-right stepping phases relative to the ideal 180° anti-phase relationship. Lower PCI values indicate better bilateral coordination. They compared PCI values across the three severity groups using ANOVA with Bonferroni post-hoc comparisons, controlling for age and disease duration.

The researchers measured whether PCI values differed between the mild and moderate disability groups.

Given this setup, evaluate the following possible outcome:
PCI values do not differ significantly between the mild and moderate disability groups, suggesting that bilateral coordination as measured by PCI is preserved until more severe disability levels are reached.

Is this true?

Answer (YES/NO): NO